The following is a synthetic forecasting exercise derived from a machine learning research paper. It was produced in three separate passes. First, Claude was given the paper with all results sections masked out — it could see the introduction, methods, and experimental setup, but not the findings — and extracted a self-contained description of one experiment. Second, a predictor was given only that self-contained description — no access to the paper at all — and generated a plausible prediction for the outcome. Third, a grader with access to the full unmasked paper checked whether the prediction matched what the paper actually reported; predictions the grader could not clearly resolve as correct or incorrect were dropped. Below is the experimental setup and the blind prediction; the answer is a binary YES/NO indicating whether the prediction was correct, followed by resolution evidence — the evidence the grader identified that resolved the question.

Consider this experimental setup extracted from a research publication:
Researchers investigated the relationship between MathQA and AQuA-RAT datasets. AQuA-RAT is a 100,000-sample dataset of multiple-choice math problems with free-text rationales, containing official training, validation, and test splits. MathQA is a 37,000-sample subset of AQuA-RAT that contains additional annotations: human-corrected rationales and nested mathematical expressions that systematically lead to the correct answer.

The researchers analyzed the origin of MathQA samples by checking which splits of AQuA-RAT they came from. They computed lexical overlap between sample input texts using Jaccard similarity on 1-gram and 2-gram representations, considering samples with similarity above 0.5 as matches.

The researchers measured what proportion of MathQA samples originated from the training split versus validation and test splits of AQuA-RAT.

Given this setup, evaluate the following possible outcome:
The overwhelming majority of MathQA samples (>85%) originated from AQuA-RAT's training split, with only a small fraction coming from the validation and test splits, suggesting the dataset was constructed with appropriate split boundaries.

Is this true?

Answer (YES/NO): NO